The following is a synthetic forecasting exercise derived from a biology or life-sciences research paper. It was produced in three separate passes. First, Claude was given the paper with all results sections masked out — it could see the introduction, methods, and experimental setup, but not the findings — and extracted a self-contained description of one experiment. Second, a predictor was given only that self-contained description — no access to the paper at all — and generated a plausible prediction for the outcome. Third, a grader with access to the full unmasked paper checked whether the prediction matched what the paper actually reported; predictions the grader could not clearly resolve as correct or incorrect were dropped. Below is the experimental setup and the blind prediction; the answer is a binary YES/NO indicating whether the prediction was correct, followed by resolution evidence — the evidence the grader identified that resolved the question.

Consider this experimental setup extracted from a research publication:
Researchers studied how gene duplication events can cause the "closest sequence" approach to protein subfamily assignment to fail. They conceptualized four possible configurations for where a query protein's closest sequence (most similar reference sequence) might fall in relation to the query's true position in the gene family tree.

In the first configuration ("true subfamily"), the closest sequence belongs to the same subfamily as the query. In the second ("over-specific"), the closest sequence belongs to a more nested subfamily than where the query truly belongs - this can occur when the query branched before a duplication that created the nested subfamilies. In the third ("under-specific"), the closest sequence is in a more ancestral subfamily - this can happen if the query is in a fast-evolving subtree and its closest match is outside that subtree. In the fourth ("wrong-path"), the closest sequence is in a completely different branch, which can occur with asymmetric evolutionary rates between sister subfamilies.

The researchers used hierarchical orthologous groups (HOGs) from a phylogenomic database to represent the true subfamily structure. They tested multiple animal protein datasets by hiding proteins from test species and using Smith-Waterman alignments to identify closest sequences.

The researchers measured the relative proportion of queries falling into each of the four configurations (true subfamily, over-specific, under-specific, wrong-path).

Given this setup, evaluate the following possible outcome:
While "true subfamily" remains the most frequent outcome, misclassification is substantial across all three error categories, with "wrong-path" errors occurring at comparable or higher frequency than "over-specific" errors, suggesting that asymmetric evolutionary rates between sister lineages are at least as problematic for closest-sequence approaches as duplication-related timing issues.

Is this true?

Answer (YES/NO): NO